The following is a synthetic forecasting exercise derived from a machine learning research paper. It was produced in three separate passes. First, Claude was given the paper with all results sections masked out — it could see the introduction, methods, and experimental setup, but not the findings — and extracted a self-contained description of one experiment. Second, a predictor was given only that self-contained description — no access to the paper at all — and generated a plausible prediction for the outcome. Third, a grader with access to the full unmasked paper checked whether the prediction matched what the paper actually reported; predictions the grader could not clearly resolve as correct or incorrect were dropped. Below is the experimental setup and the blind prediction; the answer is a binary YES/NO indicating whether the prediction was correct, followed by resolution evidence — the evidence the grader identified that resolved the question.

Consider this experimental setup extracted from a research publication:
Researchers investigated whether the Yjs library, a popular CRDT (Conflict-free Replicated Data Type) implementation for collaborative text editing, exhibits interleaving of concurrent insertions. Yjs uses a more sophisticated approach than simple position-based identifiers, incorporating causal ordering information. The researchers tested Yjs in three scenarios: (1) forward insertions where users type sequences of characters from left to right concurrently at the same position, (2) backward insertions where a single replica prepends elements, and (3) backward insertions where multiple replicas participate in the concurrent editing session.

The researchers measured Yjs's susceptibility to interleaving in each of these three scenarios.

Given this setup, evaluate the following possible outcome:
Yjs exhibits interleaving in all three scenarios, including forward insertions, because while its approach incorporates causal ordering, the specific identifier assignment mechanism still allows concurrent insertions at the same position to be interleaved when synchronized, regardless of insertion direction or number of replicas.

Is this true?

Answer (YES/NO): NO